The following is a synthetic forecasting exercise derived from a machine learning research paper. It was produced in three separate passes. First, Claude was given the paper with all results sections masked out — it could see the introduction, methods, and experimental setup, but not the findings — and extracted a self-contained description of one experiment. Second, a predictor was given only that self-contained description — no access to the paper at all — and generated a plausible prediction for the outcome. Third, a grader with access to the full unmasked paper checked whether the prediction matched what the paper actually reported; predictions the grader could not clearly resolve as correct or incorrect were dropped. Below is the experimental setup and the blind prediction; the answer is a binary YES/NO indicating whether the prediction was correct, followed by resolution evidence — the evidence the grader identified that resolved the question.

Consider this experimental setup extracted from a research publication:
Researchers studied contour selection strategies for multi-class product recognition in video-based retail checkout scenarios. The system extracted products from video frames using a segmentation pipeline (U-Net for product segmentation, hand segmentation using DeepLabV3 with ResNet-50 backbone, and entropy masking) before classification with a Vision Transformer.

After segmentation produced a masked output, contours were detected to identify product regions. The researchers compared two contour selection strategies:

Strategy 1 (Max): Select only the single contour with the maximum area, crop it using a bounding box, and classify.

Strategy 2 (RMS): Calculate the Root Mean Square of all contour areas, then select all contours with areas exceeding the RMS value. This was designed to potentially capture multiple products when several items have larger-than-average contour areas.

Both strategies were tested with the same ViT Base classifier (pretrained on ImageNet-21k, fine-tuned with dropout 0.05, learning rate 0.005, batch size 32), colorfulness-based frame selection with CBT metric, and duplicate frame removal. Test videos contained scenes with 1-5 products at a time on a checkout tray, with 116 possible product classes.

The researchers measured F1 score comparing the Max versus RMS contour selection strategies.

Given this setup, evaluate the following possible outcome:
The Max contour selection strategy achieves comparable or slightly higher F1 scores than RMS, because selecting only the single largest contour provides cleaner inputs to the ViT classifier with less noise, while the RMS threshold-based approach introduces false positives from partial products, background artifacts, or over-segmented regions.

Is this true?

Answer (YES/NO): YES